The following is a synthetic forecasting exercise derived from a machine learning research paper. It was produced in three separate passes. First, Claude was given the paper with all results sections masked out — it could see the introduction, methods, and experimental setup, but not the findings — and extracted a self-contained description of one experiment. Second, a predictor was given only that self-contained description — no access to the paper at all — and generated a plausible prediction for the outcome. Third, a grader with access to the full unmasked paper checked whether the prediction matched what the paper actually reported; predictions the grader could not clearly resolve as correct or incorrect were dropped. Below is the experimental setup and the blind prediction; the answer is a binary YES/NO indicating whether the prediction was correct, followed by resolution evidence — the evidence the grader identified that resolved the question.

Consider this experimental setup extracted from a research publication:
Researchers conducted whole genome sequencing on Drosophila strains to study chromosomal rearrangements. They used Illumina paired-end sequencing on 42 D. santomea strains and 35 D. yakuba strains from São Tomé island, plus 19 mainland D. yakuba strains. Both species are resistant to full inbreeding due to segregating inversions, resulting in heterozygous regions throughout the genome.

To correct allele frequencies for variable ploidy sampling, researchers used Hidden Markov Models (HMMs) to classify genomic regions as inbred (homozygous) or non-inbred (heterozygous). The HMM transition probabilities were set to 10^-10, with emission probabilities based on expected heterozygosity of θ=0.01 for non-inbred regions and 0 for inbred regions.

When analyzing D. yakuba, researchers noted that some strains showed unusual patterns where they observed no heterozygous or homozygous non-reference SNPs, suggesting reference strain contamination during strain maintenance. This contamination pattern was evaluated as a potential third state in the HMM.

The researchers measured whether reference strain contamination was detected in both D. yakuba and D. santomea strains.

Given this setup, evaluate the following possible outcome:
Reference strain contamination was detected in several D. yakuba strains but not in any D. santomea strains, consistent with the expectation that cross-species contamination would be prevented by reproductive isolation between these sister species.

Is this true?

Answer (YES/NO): YES